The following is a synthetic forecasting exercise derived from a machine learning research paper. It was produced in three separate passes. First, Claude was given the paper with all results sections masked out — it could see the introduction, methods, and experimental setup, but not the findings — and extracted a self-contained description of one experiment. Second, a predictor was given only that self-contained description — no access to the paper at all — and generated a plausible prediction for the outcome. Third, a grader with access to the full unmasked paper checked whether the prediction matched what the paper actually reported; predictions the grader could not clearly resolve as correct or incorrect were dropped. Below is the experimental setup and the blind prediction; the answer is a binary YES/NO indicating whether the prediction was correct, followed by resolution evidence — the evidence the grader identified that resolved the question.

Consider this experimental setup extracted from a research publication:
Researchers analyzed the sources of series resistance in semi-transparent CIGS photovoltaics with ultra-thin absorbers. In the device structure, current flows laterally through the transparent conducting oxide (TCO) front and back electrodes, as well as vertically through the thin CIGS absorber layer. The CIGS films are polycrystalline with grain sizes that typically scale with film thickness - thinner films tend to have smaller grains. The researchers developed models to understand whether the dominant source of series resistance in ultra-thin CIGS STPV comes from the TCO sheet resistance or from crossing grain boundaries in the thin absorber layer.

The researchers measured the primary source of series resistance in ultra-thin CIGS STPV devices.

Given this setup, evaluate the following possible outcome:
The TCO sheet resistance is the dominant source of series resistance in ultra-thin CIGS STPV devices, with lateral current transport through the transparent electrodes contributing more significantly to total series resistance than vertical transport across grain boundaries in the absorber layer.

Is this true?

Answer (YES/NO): NO